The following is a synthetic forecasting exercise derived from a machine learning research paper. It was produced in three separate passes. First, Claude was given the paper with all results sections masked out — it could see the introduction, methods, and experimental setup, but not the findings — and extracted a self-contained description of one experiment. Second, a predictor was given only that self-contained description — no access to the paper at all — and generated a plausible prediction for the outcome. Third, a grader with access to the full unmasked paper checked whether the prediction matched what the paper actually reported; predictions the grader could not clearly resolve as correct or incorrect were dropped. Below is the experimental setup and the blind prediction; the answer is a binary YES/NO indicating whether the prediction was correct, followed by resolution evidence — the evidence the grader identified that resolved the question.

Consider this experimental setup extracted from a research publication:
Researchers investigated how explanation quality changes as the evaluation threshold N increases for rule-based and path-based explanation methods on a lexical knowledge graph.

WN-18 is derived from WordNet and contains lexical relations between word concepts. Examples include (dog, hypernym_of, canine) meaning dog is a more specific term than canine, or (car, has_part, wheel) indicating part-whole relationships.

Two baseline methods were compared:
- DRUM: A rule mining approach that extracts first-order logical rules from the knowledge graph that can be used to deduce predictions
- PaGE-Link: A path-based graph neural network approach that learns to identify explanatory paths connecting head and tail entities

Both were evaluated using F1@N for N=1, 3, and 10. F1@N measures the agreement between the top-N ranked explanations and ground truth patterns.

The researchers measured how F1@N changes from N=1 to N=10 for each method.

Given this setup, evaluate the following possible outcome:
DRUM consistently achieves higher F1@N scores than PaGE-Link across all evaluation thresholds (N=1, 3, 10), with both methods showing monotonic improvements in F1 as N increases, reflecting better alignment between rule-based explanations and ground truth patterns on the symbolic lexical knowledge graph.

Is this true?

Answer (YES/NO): YES